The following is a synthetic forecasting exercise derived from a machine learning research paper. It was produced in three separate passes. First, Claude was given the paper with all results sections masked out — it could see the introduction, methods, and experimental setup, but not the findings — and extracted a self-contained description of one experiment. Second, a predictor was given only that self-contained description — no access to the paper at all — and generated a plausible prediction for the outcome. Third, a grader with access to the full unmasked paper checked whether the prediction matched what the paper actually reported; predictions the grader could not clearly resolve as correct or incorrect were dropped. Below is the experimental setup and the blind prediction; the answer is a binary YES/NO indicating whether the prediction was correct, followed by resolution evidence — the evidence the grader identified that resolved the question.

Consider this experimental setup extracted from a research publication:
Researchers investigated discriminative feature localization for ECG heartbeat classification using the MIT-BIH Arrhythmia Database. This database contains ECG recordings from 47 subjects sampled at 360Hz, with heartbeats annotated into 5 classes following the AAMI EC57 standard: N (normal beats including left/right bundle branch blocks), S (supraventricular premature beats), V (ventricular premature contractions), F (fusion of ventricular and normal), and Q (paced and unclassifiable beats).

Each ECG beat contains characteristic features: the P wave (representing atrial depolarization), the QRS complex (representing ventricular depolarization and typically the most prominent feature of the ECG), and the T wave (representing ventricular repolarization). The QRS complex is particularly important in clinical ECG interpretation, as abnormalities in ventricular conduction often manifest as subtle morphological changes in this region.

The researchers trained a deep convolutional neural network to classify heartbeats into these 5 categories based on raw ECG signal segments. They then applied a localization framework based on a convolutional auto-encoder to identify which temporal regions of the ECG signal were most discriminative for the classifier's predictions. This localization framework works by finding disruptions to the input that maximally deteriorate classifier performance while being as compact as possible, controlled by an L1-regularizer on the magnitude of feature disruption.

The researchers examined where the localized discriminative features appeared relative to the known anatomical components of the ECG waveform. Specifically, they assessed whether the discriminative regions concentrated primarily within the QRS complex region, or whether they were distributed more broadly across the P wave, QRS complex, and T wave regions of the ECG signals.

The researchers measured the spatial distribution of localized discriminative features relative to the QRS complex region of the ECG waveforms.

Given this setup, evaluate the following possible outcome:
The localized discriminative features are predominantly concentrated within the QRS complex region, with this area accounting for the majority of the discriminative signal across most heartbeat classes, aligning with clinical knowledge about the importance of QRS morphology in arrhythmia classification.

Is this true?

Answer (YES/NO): YES